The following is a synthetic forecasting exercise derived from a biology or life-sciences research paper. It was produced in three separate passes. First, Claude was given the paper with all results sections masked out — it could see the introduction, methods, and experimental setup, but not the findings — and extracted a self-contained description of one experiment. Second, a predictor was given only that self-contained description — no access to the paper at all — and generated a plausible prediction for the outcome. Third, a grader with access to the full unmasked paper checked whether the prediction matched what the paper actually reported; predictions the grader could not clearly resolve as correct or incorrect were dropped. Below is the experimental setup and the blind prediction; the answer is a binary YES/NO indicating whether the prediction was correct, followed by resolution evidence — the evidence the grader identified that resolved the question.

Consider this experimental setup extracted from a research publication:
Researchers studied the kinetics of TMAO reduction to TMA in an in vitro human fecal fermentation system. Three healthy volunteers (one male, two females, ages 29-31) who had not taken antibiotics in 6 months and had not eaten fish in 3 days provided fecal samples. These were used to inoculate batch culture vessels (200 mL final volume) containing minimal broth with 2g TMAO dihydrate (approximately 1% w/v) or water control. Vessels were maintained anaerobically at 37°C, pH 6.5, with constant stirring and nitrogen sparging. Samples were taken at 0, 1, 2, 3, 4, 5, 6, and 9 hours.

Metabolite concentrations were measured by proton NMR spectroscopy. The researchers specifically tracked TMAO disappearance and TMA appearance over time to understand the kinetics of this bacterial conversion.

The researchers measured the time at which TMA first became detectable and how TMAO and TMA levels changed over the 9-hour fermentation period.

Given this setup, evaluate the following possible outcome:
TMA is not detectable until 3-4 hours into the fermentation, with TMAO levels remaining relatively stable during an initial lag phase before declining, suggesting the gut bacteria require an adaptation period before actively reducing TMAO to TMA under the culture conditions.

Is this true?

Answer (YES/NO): NO